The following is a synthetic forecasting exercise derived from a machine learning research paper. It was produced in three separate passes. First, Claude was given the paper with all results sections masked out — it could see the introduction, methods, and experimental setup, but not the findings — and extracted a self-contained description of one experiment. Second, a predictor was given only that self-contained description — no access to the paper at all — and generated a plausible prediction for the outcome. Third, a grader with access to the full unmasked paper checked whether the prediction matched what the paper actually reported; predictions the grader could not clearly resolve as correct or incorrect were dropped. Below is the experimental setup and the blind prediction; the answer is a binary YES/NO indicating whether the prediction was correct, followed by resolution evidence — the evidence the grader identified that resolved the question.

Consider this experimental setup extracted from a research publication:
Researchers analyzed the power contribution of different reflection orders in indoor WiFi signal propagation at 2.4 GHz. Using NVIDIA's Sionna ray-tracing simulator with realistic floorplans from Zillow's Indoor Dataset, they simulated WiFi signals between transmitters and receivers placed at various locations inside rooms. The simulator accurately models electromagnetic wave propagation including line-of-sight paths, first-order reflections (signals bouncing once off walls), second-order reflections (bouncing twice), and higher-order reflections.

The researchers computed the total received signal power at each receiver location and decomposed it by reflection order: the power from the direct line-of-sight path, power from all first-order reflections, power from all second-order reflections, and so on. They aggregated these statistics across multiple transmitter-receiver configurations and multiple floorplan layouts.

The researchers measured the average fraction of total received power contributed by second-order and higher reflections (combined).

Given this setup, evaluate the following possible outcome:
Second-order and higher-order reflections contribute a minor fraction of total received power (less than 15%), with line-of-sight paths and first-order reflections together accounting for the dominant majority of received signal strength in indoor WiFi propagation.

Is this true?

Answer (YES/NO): YES